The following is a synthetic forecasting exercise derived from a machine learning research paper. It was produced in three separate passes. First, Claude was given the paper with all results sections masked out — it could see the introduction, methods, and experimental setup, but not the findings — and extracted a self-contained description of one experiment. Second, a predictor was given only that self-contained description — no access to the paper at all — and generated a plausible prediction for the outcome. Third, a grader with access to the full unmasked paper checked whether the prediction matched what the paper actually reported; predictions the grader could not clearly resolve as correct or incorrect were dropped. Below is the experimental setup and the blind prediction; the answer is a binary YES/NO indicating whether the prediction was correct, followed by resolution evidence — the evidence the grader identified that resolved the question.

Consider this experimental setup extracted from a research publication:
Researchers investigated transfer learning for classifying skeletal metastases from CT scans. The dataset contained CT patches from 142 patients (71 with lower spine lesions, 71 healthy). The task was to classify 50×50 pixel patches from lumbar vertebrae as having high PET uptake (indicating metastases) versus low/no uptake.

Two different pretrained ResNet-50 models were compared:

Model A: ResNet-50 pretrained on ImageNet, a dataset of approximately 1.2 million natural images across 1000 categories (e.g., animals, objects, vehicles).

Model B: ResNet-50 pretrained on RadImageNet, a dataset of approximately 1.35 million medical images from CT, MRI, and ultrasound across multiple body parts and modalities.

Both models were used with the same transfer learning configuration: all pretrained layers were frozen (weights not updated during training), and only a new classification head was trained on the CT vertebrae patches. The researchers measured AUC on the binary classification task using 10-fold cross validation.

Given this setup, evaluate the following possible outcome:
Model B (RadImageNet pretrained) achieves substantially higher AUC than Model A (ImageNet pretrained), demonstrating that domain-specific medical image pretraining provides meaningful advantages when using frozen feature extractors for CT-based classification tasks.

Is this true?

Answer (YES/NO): YES